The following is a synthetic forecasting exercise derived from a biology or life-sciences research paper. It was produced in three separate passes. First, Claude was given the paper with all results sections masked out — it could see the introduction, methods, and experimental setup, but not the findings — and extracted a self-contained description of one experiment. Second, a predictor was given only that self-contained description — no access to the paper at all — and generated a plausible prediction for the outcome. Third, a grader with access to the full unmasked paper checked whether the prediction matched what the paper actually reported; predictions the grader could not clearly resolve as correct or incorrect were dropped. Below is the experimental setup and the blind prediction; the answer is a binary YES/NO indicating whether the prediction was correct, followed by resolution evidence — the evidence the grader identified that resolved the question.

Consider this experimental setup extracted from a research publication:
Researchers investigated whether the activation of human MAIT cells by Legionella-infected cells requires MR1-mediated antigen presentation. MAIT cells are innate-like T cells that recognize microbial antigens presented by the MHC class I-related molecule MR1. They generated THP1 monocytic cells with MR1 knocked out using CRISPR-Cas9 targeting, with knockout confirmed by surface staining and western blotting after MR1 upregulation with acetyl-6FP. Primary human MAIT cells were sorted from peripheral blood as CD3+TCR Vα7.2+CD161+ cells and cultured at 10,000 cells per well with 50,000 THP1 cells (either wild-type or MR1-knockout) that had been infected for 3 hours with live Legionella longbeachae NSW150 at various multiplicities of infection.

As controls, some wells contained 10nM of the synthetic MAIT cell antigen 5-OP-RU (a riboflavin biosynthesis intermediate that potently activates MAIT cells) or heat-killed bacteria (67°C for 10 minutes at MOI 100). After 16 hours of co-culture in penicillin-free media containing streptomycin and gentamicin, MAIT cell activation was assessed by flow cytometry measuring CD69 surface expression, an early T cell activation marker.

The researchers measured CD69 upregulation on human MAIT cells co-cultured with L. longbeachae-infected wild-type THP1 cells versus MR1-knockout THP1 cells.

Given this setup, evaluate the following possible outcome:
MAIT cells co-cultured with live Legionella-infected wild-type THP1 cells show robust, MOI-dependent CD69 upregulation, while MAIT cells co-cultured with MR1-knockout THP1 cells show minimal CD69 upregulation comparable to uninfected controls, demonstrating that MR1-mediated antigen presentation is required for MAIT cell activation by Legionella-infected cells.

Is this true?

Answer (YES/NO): YES